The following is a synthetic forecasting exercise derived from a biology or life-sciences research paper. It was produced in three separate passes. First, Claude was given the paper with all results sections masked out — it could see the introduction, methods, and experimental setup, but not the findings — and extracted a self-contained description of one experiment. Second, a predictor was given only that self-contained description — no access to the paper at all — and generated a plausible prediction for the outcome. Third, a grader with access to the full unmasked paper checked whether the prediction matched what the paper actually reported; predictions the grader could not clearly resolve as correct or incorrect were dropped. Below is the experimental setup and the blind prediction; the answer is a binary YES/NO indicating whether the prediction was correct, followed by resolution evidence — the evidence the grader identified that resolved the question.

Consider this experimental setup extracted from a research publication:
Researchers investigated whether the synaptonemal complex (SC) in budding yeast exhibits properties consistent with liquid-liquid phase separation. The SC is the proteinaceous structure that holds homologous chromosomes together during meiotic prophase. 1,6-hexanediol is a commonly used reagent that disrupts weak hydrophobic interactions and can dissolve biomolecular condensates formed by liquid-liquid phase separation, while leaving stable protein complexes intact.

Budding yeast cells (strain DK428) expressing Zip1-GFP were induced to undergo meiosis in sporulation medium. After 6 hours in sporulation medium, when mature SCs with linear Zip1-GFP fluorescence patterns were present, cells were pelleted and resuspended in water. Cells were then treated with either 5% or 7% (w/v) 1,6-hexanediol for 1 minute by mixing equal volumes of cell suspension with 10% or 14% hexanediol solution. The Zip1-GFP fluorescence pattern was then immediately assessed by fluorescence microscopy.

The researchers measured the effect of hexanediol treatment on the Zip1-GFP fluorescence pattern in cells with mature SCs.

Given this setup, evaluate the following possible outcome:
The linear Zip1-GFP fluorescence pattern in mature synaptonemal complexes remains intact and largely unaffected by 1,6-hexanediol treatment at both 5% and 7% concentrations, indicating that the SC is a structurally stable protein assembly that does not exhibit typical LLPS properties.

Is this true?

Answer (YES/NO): NO